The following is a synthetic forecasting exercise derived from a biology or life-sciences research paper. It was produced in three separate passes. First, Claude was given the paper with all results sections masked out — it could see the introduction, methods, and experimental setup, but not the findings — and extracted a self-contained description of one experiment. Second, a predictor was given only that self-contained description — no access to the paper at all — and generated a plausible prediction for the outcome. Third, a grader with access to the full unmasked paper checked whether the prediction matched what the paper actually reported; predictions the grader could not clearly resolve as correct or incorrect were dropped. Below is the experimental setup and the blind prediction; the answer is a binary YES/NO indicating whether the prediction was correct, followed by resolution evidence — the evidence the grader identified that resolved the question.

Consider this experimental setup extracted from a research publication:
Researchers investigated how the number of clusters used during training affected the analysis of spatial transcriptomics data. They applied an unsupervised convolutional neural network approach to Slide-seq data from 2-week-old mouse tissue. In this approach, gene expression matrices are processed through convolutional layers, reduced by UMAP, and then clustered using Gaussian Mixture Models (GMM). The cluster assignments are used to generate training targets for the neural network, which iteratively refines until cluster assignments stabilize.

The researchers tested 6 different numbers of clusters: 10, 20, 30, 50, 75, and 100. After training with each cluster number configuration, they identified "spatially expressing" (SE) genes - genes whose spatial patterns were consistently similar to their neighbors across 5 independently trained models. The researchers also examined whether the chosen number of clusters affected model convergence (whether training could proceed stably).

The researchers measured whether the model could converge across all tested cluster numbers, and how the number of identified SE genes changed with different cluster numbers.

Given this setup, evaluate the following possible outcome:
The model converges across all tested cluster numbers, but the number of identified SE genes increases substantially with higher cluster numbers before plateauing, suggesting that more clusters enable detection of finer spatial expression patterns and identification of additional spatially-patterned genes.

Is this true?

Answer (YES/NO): NO